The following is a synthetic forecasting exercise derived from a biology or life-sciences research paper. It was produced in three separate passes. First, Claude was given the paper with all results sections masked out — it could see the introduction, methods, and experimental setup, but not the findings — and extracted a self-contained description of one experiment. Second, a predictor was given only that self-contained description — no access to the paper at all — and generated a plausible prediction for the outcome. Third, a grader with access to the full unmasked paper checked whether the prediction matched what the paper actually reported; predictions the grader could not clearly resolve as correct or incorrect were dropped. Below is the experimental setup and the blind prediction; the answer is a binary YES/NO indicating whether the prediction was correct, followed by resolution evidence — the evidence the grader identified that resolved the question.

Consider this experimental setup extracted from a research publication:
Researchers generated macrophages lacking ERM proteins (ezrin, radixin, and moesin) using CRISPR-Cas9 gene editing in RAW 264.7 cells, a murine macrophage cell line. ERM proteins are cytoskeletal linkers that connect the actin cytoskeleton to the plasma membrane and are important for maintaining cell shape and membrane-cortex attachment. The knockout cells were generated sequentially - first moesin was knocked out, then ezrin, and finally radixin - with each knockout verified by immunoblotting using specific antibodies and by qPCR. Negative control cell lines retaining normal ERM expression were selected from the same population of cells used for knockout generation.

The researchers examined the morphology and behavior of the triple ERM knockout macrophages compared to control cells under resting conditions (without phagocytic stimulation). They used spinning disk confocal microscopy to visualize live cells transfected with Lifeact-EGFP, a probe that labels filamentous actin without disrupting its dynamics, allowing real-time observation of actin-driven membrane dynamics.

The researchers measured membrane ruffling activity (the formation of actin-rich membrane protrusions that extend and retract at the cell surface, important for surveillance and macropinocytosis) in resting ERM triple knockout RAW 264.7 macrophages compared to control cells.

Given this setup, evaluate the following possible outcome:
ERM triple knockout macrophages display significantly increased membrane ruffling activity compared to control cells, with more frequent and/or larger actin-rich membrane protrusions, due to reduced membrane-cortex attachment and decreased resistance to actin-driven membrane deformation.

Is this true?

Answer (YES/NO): NO